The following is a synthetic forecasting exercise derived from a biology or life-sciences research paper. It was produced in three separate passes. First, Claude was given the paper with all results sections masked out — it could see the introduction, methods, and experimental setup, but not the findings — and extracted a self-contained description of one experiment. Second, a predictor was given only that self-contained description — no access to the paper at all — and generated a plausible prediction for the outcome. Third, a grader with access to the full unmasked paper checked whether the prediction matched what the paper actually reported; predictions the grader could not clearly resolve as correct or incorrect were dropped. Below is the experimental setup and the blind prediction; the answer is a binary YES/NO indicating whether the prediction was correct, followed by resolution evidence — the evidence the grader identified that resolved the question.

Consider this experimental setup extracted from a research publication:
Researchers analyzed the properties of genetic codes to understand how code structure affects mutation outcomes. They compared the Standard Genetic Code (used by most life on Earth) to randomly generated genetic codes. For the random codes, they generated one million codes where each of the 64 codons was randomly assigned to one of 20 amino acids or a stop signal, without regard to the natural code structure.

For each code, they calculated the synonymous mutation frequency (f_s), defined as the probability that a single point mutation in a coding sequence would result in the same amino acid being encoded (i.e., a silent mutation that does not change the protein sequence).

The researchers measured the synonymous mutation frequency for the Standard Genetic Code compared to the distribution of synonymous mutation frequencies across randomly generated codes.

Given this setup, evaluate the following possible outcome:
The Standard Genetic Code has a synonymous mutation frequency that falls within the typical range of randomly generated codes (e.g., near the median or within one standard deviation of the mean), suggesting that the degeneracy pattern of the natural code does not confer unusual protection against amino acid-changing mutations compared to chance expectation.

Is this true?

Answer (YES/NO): NO